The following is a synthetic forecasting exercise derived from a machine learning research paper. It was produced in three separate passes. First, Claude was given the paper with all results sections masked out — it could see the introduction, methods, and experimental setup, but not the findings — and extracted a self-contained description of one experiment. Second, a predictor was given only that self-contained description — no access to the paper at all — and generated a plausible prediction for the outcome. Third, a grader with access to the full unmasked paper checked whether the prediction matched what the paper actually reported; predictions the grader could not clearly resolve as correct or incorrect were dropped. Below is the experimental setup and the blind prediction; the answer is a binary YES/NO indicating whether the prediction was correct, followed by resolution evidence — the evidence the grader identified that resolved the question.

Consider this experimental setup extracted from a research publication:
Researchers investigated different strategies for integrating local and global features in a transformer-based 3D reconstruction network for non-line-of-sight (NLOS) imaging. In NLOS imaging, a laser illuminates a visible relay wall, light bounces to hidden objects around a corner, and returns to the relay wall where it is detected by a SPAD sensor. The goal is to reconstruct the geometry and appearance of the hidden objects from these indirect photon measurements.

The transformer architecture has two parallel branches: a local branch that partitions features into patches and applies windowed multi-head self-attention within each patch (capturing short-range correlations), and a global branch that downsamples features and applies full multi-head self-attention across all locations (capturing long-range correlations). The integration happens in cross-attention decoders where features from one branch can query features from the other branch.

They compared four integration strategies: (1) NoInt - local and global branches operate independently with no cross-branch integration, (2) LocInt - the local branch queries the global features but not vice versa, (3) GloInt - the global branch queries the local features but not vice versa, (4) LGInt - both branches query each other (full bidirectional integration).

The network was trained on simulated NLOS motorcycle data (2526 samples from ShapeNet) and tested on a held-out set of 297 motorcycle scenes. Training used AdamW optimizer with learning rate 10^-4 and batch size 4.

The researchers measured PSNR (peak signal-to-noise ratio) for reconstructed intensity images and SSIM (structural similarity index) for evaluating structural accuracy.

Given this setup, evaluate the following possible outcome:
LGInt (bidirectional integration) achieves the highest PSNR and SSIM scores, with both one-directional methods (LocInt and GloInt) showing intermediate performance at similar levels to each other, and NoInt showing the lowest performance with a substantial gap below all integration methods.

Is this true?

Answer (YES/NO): NO